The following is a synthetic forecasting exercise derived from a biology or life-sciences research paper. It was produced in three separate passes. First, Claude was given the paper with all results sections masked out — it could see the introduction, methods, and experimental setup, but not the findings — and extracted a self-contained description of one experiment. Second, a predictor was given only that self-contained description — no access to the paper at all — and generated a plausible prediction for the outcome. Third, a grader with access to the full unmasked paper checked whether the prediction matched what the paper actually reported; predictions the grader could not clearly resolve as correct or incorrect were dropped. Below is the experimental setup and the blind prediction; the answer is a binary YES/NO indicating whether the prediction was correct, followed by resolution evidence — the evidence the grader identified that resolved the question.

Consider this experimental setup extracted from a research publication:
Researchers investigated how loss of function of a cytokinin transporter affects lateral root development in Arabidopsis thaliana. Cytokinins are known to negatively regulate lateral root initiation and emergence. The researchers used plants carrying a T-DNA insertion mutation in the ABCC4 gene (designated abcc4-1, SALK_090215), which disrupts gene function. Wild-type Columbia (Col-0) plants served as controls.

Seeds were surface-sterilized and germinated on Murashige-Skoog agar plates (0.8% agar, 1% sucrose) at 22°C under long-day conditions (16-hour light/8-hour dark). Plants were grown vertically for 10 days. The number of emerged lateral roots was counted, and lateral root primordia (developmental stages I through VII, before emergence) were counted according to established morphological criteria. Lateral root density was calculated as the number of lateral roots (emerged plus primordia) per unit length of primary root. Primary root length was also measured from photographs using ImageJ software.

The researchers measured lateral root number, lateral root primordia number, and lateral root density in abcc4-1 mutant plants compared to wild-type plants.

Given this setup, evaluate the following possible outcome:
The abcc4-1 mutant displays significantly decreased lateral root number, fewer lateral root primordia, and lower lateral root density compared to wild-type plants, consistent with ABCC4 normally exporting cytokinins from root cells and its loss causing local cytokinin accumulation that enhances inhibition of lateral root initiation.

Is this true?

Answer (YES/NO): NO